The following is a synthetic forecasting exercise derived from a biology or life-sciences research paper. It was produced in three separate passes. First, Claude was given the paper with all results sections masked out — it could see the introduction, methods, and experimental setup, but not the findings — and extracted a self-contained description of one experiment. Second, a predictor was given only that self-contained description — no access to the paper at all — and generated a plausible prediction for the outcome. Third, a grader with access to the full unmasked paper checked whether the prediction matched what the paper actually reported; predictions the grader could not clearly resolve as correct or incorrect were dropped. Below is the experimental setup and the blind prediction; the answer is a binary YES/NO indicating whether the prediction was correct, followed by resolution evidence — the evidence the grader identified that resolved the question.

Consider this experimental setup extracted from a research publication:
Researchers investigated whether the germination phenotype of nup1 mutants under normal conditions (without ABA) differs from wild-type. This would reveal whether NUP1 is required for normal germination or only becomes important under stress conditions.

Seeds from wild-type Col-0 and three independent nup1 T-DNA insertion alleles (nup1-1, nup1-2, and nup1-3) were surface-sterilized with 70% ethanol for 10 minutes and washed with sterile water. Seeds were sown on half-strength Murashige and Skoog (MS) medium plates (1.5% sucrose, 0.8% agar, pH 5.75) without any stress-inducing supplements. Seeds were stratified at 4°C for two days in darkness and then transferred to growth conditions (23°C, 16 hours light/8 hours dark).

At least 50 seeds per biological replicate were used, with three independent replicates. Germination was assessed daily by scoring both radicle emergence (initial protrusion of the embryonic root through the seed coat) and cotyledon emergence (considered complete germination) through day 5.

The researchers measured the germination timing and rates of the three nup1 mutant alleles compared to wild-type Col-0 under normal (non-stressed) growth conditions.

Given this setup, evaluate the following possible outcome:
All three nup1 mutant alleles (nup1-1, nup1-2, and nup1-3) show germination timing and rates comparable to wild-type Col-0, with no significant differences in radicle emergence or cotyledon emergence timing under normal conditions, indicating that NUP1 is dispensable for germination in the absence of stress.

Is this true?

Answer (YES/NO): NO